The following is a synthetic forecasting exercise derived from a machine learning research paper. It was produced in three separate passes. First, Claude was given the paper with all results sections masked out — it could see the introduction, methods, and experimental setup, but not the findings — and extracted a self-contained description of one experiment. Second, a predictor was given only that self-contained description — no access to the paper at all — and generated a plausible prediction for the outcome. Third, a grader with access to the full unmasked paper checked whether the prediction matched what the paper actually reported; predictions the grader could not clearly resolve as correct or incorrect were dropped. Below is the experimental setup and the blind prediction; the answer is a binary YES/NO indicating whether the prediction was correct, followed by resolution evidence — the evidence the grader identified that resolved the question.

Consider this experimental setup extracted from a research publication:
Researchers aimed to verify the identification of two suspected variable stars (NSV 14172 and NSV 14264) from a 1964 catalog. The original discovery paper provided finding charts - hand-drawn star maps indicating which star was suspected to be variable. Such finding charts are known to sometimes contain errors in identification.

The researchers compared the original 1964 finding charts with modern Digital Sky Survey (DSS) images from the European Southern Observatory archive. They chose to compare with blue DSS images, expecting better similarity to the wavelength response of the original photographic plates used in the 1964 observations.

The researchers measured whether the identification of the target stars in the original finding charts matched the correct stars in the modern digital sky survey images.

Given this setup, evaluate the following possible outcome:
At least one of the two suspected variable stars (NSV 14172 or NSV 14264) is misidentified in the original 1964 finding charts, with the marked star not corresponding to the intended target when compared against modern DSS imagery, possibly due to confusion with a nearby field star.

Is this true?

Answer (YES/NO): NO